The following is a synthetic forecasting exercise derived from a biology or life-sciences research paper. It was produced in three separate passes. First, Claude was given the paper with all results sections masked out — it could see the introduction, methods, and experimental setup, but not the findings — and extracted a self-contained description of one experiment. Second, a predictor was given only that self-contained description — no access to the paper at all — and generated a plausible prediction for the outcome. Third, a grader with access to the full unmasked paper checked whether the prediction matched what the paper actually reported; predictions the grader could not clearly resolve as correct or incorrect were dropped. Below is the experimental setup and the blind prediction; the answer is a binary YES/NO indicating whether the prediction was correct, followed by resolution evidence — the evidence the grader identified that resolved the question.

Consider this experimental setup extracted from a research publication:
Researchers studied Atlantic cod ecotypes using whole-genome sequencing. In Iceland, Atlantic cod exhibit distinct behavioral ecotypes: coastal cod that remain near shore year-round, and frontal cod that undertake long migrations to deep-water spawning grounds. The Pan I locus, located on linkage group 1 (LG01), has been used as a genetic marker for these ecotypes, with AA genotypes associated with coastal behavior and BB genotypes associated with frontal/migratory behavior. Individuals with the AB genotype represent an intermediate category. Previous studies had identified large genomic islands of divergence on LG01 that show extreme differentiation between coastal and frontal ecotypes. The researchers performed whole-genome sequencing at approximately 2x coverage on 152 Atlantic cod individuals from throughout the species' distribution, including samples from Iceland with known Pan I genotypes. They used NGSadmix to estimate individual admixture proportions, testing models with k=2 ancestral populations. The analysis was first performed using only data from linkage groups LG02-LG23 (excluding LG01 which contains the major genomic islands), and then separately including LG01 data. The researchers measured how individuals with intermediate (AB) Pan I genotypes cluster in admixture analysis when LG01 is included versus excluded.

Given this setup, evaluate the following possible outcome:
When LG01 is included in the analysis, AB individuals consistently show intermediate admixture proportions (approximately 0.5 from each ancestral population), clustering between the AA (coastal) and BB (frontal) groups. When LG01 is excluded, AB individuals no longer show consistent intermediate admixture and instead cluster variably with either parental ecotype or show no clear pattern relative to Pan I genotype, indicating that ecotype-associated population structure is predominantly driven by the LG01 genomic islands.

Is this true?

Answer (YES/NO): NO